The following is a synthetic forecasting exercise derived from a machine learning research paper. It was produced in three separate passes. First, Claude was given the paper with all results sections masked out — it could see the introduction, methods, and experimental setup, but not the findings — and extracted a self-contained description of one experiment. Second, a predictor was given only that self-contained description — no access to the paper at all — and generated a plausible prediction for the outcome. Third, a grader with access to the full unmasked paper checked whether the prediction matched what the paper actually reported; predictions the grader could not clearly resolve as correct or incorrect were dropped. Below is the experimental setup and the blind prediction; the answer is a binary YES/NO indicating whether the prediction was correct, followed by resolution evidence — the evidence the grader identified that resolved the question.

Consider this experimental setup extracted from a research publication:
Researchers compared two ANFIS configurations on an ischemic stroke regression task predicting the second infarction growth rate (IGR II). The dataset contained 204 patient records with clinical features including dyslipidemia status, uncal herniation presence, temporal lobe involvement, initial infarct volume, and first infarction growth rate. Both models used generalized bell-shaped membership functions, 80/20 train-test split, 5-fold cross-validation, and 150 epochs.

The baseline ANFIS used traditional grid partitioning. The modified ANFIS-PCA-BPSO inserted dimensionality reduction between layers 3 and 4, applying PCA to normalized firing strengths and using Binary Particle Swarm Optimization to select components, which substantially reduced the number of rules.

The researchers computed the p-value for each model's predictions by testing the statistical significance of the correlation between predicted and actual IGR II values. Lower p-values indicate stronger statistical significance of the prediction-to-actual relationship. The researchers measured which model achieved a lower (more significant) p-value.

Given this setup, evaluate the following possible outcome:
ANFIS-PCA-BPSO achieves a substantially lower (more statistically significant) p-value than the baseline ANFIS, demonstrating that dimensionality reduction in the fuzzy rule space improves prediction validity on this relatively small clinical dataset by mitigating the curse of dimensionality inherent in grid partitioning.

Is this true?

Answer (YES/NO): YES